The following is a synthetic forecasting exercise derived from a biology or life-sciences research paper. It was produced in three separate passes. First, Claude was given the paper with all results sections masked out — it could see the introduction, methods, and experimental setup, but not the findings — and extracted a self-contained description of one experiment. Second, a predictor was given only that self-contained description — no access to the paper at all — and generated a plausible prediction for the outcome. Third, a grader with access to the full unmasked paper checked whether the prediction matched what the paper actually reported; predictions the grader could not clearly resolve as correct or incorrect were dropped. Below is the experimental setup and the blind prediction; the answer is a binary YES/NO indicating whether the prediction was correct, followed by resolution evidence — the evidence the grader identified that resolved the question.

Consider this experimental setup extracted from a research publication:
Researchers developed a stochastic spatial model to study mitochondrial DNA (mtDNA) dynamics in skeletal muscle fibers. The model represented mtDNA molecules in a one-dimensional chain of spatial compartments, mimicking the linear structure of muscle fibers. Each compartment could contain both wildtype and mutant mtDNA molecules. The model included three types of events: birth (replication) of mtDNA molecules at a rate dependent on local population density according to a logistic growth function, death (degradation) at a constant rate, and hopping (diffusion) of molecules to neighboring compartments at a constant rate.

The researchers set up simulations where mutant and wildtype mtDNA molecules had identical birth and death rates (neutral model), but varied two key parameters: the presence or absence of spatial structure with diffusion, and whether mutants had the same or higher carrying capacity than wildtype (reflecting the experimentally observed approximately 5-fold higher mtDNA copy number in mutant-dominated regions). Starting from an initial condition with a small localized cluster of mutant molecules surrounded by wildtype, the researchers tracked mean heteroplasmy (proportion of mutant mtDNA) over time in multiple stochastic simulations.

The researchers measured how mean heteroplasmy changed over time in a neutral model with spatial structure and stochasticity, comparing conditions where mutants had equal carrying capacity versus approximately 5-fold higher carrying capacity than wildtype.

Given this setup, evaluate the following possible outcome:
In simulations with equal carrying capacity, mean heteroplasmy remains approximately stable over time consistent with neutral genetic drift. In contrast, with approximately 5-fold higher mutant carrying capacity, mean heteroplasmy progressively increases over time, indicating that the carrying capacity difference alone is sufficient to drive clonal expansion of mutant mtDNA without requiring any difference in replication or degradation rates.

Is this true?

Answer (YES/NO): YES